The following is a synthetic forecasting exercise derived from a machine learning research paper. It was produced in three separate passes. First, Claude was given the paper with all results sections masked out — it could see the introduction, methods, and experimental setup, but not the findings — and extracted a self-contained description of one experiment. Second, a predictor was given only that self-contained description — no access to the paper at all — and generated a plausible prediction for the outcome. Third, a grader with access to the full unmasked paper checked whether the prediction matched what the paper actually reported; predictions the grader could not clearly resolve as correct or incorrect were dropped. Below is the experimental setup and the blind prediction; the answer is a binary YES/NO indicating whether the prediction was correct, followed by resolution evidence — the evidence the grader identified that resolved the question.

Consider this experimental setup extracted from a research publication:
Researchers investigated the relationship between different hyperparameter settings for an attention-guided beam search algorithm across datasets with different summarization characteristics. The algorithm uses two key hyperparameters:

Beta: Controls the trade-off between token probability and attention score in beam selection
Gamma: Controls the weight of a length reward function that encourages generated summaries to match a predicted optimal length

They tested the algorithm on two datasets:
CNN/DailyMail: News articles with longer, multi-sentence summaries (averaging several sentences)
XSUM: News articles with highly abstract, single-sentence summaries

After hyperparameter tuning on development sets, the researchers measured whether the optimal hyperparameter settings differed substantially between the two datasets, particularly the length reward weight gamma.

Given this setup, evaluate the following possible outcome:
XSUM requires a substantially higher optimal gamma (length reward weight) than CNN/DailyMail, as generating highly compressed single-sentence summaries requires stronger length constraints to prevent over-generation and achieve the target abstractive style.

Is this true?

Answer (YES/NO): NO